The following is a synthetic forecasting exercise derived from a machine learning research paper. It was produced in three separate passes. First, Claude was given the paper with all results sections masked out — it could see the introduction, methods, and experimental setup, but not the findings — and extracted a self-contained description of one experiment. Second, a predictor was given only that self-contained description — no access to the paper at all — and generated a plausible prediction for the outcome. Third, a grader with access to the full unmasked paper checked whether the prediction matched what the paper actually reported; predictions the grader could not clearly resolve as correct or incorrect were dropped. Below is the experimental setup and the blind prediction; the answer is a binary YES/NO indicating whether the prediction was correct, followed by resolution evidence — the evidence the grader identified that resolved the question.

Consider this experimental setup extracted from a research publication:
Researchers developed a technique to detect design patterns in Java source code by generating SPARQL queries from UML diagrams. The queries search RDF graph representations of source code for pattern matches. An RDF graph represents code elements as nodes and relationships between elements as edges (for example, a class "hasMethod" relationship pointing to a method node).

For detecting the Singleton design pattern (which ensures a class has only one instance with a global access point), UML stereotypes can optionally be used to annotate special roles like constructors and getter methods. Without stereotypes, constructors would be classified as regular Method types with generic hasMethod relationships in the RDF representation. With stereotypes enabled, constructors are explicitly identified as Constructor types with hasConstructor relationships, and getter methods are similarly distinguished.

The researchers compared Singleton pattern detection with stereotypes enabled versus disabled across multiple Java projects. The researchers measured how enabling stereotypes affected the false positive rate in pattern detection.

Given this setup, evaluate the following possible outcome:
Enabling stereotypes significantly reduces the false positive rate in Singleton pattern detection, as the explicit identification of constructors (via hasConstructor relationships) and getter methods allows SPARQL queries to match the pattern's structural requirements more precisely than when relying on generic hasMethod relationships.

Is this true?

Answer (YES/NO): YES